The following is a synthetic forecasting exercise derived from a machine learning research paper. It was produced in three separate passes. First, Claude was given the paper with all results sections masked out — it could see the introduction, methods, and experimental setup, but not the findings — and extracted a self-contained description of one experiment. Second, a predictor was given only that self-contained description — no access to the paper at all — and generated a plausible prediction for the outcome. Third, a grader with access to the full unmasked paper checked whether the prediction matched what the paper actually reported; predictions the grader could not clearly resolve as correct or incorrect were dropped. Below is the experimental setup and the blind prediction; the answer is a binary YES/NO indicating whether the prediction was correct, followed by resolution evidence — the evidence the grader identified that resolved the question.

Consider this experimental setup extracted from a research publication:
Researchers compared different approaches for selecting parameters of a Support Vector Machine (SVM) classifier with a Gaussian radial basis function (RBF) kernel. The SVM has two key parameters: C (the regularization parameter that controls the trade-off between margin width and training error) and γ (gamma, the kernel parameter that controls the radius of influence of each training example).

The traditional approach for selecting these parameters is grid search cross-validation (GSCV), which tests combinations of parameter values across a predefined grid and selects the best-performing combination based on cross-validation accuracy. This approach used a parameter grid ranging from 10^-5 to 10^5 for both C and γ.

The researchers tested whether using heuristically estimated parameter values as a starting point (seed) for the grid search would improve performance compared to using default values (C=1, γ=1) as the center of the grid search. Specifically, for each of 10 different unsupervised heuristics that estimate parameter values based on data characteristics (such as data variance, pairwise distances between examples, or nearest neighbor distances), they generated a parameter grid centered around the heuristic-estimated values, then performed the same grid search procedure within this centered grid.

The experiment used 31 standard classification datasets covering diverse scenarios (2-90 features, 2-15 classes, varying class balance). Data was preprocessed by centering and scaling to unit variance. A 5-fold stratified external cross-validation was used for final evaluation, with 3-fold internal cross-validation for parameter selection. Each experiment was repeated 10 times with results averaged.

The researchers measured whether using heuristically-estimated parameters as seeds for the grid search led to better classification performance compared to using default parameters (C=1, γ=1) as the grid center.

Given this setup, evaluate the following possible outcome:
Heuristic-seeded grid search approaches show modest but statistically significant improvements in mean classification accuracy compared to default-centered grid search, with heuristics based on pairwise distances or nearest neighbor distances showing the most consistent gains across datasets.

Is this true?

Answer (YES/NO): NO